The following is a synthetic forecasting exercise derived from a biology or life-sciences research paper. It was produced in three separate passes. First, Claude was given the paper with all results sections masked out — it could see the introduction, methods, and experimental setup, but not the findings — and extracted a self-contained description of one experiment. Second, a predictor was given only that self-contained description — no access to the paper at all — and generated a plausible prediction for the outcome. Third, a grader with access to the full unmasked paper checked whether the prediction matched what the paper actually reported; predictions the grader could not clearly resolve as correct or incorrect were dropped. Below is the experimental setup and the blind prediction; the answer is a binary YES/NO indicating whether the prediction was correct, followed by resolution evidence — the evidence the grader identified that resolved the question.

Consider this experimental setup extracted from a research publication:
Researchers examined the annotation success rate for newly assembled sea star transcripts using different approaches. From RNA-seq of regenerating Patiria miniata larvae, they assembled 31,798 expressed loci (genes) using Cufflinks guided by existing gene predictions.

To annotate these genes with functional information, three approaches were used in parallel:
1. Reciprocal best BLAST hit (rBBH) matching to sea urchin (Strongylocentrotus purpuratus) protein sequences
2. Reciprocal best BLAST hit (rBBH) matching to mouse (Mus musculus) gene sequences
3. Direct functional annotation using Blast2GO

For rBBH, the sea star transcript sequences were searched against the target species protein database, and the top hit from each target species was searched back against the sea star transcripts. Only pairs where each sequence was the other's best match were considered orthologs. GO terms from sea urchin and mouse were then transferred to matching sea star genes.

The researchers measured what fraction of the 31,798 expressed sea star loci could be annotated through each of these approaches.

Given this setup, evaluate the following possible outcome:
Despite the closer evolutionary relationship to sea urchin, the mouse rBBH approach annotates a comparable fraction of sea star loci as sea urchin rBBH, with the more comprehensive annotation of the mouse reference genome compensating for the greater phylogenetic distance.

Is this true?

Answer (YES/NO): NO